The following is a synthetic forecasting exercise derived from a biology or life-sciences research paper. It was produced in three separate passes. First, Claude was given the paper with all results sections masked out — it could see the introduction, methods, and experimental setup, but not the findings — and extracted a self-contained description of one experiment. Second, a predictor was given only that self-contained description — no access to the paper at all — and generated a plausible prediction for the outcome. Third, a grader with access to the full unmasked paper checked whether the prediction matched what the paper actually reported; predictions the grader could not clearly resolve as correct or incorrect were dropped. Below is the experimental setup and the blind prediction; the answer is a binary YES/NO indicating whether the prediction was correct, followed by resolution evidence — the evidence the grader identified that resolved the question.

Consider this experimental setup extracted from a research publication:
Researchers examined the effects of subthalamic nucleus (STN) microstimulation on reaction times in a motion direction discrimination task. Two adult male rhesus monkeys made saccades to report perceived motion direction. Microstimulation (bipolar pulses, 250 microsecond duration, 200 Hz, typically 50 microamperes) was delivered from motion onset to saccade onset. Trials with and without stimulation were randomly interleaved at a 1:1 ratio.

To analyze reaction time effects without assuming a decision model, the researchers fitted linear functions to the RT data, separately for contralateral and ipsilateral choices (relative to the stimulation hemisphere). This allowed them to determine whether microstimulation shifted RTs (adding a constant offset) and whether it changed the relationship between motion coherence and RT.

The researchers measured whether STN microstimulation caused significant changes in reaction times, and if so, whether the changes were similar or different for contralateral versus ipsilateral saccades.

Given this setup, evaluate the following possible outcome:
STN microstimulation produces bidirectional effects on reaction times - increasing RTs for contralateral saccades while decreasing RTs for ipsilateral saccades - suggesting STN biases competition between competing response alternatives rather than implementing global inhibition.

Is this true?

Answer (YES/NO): NO